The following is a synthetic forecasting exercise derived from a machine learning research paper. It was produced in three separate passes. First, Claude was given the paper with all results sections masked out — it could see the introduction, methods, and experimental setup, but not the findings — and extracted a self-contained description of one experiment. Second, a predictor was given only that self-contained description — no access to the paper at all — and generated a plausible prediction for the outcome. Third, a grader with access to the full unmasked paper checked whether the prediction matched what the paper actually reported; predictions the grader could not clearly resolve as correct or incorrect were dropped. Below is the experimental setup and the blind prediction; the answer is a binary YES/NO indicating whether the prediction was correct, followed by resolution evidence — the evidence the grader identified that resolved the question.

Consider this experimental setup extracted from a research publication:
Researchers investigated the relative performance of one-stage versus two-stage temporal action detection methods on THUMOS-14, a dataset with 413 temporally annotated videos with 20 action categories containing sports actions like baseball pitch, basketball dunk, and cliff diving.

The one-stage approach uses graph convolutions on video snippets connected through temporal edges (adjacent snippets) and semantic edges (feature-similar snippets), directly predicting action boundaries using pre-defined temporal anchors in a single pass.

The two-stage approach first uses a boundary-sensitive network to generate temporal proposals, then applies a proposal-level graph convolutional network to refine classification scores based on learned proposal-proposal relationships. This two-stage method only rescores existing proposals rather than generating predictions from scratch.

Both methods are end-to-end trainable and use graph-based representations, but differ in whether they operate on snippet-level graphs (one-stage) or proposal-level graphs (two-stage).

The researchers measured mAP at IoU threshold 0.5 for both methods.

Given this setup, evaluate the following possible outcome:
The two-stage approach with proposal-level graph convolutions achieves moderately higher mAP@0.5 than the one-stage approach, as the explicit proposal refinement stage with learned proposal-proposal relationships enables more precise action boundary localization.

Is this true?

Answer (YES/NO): YES